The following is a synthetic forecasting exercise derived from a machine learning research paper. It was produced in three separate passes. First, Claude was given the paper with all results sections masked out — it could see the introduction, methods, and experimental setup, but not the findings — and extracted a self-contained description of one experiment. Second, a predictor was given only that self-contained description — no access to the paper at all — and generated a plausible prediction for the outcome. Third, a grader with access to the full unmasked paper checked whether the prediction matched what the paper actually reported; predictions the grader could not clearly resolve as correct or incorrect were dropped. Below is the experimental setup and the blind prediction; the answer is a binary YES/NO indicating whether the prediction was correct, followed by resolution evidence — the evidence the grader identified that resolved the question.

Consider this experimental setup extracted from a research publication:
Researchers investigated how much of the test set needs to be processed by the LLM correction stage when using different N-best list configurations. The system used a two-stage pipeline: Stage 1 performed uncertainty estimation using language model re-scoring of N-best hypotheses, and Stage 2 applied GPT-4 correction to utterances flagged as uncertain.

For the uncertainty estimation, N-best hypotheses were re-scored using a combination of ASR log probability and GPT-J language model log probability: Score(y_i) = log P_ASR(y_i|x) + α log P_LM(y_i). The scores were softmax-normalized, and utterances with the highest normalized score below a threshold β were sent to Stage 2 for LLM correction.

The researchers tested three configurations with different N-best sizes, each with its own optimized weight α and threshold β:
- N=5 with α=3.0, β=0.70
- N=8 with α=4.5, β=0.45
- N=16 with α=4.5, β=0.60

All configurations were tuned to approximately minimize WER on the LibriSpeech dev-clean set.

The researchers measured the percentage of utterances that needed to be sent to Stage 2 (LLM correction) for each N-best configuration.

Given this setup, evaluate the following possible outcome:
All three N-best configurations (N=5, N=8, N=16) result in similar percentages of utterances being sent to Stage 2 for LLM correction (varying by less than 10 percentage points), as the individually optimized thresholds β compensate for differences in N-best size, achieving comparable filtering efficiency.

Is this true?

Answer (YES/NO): NO